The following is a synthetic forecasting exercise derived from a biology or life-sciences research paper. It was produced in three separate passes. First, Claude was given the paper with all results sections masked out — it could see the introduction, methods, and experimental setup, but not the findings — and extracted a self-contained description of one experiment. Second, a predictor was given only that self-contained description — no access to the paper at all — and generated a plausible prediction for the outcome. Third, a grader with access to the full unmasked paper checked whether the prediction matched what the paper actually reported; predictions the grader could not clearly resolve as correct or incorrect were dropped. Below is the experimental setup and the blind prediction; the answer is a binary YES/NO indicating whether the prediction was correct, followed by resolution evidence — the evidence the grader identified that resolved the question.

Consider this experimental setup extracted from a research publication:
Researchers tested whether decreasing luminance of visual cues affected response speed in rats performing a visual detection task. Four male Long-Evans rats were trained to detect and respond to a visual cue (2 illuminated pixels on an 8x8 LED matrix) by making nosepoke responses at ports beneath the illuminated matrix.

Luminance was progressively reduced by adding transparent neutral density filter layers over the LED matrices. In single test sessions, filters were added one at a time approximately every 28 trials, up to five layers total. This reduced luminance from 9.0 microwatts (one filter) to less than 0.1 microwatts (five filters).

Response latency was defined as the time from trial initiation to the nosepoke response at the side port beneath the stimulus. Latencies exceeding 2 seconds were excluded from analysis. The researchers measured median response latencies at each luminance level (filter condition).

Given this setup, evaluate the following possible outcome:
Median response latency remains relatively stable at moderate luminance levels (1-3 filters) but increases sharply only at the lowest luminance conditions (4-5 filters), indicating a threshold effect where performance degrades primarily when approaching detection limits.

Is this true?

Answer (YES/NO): NO